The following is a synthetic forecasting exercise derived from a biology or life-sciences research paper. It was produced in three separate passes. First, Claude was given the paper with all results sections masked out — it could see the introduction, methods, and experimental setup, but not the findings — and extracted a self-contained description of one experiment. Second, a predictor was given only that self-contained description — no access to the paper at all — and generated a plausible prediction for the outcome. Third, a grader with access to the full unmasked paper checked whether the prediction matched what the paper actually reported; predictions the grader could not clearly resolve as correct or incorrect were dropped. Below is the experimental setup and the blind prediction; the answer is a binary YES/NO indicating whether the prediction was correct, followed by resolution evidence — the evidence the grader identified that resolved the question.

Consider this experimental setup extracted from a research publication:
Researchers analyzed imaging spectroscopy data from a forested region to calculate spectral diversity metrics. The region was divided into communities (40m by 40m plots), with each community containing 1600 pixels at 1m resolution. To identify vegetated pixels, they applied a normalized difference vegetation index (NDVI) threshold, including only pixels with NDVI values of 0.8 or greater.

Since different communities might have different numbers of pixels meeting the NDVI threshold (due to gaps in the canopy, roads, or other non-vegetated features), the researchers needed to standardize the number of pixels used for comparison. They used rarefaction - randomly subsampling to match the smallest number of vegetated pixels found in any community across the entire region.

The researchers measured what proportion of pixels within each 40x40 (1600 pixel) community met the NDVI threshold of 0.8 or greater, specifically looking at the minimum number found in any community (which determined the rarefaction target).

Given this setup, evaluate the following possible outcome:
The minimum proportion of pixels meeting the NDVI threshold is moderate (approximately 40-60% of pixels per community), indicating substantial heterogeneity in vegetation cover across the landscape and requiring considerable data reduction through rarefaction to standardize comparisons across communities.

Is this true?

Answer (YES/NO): NO